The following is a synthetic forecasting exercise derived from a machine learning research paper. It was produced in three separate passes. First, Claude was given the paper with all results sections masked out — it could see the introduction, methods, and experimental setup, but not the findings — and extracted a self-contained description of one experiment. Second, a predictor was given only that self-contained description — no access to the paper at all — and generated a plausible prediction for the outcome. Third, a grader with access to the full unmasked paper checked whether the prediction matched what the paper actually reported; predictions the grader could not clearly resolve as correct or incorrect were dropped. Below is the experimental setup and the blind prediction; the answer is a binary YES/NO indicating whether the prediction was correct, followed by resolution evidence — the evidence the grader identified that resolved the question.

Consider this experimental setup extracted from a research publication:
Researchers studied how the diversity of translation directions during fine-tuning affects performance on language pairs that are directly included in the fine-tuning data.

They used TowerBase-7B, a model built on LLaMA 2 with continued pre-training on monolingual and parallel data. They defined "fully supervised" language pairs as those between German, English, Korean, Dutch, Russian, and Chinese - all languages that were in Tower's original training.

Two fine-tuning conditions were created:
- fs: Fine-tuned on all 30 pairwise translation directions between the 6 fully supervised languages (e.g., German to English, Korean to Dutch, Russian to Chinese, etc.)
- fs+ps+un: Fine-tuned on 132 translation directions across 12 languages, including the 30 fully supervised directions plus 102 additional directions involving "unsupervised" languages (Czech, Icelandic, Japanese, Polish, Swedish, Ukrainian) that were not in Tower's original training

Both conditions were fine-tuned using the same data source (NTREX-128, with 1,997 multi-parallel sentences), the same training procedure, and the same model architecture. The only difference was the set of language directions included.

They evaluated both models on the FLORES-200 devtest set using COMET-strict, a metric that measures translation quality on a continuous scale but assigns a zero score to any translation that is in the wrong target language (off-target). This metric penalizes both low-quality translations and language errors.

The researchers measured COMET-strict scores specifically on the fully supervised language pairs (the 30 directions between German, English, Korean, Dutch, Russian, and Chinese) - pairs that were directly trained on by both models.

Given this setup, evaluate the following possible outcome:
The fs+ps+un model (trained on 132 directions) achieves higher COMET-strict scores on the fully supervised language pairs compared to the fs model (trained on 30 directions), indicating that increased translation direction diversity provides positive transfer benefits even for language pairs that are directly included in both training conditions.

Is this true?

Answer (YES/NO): YES